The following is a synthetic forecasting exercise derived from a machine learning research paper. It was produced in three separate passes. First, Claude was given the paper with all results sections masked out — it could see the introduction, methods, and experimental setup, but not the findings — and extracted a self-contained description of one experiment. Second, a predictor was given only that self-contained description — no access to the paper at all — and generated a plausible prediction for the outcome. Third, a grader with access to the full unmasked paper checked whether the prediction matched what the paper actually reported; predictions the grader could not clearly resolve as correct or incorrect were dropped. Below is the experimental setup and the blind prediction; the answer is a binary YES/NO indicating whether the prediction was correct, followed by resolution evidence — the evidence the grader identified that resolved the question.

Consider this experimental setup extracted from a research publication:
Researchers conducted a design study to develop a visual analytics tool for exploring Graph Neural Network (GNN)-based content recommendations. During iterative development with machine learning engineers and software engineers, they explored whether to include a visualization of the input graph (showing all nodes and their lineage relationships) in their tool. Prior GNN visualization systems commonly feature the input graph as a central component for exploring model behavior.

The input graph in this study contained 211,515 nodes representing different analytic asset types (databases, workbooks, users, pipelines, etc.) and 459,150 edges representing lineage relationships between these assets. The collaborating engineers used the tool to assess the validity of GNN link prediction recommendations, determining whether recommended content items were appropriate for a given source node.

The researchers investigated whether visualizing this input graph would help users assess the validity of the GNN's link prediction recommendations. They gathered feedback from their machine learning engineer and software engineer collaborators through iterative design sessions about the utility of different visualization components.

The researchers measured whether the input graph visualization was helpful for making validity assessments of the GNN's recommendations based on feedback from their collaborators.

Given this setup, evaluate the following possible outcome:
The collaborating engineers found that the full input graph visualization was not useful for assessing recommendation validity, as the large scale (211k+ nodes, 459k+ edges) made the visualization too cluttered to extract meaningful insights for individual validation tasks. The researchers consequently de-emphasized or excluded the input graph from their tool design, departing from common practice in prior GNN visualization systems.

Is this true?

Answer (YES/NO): NO